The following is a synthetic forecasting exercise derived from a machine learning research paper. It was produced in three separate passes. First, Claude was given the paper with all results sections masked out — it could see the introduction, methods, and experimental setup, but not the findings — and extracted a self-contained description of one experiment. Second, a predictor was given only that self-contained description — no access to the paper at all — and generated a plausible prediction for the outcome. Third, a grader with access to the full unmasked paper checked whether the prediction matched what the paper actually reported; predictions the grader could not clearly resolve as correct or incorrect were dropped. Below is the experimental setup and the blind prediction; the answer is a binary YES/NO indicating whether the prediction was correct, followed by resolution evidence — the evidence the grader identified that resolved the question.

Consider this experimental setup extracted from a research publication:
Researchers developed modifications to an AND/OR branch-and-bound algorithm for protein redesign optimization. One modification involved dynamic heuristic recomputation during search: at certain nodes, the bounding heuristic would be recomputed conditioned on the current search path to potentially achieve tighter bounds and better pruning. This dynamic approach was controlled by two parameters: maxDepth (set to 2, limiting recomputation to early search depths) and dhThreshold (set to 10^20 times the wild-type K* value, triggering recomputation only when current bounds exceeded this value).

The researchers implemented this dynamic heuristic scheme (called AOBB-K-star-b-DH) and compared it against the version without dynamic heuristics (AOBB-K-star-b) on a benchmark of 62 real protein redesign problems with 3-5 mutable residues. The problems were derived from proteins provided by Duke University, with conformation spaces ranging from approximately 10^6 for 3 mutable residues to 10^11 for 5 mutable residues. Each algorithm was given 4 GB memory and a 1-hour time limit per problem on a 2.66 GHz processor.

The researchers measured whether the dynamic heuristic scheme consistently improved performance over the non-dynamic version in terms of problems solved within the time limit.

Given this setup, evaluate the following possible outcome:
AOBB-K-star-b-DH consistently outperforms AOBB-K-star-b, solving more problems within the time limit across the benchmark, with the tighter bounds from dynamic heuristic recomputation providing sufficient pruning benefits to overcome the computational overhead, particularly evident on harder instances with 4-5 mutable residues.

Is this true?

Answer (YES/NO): NO